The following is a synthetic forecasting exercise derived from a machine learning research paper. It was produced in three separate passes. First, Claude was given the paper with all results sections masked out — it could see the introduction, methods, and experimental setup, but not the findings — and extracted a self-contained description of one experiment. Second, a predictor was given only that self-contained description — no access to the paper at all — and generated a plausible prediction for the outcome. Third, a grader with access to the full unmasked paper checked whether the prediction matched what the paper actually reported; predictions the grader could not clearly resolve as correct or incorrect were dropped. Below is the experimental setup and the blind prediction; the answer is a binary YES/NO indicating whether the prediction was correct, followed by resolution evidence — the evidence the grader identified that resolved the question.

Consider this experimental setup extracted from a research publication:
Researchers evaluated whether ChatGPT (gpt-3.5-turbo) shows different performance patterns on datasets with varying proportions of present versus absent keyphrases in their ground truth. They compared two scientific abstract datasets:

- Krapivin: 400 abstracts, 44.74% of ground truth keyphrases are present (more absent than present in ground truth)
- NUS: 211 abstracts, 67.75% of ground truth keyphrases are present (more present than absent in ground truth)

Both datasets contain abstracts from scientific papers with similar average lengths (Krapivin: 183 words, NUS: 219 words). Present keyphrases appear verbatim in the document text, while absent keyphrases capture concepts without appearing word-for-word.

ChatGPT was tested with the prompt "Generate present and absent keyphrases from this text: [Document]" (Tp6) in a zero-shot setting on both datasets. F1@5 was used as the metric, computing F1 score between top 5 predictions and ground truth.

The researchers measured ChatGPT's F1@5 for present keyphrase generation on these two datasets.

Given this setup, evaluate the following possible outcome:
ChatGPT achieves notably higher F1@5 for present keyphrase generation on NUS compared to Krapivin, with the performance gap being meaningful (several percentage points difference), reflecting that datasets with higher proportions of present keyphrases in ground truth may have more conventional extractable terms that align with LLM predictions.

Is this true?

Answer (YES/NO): YES